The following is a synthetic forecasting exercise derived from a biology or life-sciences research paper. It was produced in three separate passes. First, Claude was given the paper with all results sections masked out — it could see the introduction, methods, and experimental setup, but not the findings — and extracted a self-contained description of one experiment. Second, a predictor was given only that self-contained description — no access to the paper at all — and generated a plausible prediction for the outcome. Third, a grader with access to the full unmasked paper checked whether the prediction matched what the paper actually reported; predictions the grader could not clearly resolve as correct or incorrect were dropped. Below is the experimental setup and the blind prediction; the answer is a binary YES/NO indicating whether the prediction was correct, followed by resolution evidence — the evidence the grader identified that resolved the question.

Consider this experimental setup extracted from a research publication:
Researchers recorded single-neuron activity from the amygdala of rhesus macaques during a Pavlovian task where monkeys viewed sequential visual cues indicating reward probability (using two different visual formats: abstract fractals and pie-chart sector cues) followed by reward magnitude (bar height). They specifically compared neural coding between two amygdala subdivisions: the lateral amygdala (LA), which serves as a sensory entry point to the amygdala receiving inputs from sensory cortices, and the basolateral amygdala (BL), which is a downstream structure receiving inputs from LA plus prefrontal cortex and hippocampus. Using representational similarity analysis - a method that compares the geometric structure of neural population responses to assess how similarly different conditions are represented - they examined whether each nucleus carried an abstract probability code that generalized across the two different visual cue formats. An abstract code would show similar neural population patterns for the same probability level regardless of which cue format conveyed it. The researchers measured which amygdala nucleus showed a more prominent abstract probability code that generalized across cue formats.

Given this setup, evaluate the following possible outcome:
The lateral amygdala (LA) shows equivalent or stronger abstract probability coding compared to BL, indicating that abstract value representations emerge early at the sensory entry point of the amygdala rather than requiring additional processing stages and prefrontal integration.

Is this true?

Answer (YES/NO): YES